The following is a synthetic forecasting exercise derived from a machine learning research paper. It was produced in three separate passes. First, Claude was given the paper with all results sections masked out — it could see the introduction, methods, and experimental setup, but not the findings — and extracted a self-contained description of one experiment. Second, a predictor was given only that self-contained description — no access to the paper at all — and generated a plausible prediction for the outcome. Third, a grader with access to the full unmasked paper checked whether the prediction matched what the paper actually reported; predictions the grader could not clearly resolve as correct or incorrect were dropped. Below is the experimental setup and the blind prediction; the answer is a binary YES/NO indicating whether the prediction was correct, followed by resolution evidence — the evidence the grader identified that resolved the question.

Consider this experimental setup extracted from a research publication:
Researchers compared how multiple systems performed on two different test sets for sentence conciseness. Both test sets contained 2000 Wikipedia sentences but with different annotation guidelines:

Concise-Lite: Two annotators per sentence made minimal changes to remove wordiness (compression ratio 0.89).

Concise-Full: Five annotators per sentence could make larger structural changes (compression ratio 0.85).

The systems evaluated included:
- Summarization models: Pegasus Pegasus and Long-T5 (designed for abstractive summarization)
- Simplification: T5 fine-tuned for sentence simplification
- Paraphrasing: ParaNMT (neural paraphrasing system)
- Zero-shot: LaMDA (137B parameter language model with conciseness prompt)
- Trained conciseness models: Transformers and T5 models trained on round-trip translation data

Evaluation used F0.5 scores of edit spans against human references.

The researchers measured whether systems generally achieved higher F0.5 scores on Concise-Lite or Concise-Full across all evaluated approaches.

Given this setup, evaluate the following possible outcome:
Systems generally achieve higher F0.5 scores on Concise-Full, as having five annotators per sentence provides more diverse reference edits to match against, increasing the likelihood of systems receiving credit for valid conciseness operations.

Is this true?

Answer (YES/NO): YES